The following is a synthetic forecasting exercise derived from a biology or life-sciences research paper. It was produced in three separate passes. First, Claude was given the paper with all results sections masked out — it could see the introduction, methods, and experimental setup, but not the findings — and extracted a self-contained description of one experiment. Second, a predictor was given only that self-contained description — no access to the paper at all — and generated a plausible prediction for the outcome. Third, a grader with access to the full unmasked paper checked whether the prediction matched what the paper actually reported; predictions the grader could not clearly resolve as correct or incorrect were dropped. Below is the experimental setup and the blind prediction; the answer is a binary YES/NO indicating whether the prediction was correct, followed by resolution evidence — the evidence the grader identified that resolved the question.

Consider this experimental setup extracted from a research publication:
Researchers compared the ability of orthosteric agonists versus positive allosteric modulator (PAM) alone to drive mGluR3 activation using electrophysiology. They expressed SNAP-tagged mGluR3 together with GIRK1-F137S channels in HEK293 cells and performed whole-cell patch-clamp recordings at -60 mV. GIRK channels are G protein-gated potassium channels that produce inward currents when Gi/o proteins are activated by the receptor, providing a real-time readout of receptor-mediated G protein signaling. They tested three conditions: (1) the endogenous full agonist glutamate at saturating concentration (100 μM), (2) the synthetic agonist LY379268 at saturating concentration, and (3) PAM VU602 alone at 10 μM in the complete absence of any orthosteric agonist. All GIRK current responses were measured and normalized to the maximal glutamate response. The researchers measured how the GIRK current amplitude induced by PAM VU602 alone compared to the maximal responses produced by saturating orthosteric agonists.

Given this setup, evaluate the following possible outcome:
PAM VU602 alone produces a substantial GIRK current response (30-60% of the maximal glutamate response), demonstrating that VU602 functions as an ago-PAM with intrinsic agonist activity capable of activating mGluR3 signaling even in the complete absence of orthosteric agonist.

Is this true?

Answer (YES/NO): NO